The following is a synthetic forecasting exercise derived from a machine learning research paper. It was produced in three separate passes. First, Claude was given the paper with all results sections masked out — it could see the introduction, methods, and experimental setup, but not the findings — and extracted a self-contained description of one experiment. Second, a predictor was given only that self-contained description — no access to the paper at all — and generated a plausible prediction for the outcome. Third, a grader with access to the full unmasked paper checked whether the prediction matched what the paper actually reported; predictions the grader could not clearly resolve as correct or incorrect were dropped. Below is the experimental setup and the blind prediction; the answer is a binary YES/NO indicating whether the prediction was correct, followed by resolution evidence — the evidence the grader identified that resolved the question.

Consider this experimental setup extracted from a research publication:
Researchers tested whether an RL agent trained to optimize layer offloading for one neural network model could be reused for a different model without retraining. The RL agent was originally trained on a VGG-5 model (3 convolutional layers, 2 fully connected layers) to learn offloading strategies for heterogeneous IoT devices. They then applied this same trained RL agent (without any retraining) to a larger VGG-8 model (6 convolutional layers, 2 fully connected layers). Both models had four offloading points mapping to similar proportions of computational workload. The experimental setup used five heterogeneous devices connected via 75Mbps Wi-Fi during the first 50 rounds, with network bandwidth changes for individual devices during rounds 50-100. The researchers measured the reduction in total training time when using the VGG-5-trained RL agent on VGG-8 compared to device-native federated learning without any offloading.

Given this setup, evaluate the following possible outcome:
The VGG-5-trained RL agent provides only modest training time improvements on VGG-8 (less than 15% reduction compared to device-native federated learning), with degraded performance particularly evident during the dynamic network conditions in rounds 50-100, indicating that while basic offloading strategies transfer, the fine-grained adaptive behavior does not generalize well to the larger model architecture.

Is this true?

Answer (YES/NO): NO